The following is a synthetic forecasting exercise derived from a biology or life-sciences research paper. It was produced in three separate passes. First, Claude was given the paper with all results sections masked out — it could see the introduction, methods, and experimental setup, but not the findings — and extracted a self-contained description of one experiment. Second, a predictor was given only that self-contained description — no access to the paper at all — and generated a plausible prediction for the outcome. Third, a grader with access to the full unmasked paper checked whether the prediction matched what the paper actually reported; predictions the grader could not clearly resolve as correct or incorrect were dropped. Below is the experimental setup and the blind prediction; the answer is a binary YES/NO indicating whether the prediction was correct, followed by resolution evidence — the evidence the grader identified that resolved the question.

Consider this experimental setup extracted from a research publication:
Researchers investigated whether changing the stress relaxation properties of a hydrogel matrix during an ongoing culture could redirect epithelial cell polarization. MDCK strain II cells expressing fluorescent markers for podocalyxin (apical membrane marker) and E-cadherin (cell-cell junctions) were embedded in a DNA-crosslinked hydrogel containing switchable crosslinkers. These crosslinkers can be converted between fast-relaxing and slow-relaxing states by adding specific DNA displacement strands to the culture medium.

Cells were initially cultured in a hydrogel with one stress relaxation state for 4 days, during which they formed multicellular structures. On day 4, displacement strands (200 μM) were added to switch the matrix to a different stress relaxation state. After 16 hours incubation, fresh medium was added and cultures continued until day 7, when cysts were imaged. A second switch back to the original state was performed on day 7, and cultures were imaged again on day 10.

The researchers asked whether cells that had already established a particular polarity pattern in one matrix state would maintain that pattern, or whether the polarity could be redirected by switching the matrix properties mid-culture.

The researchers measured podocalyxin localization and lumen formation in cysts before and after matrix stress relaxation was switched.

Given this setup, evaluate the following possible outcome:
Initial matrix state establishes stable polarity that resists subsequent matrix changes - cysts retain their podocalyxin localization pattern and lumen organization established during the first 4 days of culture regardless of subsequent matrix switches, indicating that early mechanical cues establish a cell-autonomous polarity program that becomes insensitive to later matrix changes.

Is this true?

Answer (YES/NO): NO